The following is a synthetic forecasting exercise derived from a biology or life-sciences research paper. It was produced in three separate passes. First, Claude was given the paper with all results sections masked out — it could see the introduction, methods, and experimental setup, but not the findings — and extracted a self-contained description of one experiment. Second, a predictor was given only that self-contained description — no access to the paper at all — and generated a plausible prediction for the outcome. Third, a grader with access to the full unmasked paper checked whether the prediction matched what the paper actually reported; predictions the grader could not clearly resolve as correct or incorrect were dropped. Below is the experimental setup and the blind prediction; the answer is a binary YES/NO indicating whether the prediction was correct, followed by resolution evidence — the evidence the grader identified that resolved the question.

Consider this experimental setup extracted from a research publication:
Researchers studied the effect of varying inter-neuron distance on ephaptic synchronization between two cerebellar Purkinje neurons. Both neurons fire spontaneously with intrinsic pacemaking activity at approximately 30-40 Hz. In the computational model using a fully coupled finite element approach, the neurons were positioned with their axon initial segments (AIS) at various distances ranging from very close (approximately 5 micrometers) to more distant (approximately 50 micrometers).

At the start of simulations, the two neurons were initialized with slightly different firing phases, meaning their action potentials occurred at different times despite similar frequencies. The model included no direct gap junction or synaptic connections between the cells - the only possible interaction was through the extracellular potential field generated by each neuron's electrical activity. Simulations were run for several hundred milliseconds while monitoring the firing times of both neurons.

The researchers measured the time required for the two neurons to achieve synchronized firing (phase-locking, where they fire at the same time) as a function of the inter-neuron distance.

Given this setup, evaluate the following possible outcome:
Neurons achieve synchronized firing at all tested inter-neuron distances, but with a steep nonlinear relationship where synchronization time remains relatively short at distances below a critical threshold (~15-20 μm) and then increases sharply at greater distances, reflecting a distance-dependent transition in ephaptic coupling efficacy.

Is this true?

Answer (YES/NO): NO